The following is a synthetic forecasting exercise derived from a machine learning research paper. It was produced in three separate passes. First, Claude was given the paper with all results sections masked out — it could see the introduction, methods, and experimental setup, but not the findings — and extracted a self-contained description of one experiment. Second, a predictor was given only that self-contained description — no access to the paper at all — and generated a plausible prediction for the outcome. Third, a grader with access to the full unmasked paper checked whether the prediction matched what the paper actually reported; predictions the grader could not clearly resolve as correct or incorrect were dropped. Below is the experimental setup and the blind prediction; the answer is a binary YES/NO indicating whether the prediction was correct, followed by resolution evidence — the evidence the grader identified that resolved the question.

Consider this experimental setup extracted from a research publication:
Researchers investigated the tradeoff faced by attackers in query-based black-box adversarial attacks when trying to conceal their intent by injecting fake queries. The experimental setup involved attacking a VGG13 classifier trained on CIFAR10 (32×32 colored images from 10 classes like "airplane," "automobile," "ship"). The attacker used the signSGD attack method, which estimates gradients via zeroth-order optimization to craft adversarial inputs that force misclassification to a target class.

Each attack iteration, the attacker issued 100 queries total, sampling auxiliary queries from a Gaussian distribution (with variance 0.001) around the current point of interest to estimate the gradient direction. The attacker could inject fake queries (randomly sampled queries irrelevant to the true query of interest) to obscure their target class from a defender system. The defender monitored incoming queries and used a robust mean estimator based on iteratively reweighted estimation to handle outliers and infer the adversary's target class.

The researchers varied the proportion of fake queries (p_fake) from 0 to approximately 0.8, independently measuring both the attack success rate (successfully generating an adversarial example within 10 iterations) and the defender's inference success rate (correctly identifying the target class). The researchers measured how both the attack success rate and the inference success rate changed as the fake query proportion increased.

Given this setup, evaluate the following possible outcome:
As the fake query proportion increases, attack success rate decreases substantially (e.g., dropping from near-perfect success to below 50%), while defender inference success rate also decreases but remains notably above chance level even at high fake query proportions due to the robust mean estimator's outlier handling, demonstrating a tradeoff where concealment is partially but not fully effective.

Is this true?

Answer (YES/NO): NO